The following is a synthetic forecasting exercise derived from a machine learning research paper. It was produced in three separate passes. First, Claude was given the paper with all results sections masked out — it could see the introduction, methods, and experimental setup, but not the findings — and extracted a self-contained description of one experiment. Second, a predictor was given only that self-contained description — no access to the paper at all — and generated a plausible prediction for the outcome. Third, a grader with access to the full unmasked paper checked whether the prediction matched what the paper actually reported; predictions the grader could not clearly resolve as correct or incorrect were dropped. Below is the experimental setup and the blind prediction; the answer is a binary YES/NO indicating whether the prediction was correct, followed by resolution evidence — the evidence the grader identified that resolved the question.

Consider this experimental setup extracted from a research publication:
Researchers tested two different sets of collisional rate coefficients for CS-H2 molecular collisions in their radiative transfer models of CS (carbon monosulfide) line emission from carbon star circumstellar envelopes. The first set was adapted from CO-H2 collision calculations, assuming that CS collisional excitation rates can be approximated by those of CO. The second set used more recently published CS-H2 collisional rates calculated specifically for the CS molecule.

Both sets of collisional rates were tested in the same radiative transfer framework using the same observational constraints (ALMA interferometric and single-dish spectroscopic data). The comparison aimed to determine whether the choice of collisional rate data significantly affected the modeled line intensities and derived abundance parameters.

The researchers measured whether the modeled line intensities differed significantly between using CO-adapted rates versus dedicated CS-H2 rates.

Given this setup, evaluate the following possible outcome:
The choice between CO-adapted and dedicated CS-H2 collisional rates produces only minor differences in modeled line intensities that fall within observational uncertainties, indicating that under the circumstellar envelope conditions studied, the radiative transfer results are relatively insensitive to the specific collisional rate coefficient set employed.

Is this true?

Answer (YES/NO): YES